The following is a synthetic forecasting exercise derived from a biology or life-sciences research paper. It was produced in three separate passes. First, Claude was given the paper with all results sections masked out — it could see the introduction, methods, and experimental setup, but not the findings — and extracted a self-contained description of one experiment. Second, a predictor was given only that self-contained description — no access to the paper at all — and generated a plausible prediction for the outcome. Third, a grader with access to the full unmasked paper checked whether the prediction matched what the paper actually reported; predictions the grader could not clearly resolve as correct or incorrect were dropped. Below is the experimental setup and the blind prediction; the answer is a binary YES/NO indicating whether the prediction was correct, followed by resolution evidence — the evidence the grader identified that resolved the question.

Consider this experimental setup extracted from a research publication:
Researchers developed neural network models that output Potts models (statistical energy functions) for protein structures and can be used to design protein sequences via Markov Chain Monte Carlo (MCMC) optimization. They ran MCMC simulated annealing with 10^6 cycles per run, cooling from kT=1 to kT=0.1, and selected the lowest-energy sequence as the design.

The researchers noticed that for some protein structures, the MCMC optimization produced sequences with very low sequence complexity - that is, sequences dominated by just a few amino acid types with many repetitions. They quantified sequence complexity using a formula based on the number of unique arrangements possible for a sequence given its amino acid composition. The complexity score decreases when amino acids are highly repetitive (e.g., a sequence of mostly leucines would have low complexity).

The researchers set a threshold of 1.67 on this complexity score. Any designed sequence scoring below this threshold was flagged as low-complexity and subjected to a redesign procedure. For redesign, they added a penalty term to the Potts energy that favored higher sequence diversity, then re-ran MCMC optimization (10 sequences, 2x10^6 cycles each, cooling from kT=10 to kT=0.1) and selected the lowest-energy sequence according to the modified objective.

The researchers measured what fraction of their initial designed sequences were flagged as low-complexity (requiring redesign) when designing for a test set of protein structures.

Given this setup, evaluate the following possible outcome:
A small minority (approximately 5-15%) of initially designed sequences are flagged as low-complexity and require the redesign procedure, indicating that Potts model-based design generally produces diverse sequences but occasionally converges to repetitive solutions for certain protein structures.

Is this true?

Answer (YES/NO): NO